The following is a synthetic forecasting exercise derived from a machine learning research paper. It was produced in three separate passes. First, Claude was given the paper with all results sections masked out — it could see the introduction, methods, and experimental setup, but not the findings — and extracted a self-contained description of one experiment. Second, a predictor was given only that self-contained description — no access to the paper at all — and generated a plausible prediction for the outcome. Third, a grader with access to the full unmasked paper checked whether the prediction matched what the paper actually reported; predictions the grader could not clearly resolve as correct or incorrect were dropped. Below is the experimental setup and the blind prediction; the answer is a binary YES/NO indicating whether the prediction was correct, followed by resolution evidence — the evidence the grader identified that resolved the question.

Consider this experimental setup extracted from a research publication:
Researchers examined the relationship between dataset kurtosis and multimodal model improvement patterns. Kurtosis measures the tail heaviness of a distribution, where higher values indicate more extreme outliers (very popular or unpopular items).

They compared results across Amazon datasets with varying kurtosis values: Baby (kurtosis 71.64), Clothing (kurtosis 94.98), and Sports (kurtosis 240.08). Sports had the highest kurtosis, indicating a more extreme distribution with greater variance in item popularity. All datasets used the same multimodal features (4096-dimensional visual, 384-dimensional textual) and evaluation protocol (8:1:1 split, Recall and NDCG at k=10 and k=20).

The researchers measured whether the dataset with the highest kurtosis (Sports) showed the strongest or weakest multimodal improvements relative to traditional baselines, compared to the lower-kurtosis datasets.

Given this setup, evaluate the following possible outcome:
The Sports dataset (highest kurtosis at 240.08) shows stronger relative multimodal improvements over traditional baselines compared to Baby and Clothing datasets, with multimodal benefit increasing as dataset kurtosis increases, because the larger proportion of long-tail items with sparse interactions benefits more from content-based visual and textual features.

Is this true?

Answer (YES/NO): NO